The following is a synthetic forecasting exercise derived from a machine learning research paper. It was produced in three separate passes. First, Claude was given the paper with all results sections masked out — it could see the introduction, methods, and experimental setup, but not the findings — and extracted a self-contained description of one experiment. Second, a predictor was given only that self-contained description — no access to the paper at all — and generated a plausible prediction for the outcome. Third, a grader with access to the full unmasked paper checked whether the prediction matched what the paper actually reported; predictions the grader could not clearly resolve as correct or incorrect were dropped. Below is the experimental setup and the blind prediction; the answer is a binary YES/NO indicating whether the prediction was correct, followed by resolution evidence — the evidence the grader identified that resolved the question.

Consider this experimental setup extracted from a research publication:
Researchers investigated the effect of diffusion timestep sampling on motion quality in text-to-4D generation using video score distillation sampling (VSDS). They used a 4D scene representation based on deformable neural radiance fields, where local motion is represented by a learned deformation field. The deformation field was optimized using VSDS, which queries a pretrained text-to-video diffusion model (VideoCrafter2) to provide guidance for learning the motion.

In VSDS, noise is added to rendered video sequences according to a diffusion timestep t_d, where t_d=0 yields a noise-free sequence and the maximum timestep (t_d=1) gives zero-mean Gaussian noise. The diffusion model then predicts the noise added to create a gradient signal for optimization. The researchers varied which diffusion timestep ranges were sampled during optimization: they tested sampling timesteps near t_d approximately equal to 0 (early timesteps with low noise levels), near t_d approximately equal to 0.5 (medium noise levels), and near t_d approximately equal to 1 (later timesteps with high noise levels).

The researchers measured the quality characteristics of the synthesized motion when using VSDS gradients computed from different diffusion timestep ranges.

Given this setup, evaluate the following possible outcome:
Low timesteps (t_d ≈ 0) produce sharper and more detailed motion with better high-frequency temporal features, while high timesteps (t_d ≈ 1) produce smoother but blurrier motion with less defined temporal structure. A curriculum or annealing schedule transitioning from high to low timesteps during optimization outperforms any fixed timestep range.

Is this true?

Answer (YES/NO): NO